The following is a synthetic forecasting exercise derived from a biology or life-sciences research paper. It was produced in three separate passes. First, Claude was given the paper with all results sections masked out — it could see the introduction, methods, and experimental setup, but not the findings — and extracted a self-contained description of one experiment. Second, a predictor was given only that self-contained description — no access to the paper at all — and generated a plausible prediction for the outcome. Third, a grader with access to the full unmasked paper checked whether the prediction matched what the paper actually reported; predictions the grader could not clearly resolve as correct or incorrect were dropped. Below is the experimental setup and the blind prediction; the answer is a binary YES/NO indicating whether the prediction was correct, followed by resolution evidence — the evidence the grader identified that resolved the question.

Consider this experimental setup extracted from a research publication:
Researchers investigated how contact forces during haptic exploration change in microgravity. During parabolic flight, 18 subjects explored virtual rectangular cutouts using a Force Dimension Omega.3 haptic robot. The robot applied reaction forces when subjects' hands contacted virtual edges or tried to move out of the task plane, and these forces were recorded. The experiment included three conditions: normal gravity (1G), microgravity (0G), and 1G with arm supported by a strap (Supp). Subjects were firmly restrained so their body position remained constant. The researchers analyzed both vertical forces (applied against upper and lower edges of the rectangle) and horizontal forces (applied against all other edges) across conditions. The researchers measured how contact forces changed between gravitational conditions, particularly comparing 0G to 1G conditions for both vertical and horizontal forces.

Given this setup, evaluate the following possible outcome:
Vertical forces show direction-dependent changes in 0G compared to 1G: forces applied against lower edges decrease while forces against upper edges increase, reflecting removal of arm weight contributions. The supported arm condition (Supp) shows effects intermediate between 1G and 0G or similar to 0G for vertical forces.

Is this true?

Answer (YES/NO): YES